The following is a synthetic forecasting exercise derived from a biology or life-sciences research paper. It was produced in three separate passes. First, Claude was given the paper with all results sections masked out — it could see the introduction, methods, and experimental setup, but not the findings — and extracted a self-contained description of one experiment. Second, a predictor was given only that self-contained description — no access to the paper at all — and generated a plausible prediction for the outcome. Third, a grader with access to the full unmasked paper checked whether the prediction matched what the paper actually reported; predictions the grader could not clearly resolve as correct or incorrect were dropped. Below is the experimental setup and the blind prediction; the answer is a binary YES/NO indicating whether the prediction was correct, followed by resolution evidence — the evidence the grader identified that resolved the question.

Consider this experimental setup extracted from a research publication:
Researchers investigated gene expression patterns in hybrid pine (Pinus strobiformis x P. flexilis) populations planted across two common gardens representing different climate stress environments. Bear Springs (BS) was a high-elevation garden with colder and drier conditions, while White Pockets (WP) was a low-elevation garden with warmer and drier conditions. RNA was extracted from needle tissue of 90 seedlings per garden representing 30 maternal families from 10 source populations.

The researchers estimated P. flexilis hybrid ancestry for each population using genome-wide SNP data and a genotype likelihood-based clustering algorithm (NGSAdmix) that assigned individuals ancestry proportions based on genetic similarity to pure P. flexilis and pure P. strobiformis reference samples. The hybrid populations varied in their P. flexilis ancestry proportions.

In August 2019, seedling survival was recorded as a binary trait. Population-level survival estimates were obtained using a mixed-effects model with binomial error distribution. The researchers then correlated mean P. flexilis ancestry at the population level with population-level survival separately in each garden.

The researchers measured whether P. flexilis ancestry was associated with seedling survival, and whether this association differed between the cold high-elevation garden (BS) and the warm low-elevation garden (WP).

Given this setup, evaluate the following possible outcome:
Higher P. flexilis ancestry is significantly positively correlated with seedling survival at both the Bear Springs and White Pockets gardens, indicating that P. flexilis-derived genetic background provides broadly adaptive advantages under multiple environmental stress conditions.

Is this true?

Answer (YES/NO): NO